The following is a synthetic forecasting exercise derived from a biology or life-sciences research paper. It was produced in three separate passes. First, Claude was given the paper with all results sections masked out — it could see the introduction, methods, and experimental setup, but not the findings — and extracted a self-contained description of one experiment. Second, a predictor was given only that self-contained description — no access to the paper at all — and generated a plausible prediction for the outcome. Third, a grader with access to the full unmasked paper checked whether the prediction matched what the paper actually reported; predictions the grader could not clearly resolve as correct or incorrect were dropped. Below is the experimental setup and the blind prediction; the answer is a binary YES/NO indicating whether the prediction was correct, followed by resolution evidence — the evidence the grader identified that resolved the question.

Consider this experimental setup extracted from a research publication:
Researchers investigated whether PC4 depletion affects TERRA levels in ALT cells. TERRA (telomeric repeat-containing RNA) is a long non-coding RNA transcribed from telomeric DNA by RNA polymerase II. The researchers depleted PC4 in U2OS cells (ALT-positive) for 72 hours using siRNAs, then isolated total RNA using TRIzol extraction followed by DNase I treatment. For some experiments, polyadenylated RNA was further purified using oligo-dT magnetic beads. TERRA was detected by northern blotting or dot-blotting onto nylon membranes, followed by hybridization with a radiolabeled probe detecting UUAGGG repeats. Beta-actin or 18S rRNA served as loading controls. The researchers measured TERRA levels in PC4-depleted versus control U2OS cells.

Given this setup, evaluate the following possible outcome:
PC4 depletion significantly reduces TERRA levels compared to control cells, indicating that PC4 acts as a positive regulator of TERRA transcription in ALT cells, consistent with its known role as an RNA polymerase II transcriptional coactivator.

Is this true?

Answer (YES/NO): NO